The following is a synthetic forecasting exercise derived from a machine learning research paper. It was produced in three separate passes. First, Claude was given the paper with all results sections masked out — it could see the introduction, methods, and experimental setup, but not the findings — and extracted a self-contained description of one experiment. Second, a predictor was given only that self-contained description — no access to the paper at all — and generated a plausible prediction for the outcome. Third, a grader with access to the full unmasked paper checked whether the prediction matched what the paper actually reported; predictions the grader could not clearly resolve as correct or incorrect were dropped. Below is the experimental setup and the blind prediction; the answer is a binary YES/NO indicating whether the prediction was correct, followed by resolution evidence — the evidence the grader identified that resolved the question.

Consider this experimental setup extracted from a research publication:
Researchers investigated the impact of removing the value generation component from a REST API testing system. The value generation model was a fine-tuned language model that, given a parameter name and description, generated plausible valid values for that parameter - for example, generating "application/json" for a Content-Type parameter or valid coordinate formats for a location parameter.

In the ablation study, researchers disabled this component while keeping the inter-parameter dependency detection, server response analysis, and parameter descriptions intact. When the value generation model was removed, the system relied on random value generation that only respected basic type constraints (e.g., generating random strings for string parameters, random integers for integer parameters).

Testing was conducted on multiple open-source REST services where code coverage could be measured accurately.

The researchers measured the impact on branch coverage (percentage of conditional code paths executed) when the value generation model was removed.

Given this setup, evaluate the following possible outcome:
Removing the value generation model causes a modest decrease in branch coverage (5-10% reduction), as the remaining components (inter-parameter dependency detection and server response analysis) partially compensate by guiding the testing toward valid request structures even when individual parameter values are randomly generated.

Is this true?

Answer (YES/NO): NO